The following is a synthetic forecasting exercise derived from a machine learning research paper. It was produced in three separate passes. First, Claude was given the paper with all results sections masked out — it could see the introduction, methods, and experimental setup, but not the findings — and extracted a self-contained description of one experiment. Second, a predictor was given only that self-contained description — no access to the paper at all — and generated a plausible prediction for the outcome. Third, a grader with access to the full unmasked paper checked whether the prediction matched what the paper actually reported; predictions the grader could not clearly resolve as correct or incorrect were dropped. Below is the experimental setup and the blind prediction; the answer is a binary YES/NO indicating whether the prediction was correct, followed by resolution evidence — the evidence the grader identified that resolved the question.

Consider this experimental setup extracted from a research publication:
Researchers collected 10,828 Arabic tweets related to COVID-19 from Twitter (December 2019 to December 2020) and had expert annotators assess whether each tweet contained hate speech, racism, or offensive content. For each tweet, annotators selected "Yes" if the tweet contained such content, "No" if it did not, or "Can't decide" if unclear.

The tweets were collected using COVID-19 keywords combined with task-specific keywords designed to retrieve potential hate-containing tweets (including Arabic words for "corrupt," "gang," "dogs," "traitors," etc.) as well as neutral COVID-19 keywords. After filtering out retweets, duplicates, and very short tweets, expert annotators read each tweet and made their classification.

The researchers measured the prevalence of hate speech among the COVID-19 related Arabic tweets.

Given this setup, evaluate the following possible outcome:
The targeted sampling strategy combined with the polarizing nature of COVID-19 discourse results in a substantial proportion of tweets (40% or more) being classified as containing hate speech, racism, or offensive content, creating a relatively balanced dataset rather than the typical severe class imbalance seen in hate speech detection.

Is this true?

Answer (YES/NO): NO